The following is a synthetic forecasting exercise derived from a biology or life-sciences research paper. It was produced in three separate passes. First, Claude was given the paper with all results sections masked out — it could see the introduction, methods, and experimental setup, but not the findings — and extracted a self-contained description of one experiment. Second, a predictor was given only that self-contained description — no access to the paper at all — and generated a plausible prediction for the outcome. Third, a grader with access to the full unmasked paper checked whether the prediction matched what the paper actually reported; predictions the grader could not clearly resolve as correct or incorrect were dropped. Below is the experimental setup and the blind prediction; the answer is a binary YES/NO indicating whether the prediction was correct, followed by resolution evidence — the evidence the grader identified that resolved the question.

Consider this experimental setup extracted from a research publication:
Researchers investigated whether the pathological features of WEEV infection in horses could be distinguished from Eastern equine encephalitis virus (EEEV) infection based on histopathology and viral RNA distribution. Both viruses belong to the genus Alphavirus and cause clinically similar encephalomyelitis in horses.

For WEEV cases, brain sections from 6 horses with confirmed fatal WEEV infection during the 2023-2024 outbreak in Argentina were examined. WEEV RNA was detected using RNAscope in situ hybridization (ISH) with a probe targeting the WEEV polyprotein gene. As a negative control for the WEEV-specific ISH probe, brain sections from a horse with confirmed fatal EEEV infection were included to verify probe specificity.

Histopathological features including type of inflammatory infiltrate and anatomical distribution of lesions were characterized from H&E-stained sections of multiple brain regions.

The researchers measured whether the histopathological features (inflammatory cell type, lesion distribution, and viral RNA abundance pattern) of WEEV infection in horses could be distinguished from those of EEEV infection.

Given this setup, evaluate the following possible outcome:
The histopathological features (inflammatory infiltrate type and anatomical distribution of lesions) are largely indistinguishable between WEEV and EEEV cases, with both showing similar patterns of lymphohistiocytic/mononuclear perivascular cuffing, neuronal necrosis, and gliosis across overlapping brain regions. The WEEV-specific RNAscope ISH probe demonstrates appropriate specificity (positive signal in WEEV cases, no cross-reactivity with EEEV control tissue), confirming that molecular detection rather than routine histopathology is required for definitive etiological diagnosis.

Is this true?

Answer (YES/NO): YES